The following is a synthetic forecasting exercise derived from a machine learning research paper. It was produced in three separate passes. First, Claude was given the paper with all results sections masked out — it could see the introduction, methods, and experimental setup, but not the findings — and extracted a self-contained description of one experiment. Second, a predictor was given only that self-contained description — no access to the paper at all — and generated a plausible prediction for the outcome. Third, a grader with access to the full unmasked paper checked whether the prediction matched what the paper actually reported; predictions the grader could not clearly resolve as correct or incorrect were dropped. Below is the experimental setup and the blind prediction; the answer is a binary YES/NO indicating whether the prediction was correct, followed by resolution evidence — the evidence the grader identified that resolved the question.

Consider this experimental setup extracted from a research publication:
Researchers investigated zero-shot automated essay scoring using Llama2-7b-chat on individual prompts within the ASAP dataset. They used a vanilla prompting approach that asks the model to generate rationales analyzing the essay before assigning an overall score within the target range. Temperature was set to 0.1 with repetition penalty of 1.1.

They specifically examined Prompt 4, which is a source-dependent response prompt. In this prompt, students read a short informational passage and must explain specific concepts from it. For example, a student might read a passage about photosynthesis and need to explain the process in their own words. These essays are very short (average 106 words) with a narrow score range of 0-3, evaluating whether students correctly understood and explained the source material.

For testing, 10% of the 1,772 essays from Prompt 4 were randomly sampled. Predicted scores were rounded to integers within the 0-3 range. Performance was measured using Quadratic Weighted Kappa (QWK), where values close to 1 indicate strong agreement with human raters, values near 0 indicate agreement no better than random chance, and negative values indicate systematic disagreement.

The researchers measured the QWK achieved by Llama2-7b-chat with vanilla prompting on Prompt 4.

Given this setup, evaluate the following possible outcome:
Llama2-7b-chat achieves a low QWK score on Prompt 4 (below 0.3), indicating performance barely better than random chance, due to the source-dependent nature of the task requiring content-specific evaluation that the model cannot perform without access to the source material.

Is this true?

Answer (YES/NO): NO